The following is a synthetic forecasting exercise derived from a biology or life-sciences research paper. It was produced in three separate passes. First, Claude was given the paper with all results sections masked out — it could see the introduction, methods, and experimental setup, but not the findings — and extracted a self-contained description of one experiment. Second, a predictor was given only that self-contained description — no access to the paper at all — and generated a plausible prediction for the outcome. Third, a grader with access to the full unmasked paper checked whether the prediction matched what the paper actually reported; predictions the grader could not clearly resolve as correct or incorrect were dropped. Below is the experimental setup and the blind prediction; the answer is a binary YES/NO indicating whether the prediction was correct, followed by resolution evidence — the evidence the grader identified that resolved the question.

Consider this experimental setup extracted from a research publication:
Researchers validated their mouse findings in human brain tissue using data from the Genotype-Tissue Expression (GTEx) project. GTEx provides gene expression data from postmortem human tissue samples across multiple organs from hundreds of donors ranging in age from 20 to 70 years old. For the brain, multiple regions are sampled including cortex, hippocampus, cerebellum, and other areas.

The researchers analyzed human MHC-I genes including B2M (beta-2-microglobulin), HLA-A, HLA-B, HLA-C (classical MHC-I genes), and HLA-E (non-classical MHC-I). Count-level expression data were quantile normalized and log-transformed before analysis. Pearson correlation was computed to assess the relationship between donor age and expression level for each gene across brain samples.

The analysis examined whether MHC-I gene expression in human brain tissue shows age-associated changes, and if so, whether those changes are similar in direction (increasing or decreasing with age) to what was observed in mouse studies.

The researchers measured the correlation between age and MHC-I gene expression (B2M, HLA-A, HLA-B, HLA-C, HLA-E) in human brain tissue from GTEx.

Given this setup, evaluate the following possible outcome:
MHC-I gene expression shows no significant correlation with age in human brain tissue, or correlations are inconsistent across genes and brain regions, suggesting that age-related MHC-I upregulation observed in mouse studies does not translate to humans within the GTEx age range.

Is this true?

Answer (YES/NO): NO